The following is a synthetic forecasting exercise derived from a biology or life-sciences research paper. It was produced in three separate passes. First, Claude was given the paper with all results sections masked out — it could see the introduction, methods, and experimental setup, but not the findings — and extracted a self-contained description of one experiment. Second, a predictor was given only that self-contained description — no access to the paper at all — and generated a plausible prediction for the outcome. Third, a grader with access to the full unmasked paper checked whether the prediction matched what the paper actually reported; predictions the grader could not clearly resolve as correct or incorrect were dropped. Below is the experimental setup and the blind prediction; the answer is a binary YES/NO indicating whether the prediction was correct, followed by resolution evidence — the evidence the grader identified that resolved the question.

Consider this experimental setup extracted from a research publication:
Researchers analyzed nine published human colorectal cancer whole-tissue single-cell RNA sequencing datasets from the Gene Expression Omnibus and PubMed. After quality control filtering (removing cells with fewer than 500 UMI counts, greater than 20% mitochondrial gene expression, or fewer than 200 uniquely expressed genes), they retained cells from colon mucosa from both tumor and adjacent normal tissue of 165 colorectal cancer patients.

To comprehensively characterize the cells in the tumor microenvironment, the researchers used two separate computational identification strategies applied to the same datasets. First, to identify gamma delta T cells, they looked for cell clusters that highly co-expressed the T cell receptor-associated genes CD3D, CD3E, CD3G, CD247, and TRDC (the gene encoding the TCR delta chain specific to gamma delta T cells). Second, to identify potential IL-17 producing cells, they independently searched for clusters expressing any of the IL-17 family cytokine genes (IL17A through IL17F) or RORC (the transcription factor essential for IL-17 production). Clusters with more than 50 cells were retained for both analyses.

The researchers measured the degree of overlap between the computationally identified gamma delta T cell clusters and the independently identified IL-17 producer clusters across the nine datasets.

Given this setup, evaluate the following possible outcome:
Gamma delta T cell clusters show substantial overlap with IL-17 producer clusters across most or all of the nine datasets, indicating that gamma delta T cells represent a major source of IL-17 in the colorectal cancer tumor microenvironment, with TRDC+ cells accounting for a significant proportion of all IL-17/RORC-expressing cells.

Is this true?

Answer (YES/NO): NO